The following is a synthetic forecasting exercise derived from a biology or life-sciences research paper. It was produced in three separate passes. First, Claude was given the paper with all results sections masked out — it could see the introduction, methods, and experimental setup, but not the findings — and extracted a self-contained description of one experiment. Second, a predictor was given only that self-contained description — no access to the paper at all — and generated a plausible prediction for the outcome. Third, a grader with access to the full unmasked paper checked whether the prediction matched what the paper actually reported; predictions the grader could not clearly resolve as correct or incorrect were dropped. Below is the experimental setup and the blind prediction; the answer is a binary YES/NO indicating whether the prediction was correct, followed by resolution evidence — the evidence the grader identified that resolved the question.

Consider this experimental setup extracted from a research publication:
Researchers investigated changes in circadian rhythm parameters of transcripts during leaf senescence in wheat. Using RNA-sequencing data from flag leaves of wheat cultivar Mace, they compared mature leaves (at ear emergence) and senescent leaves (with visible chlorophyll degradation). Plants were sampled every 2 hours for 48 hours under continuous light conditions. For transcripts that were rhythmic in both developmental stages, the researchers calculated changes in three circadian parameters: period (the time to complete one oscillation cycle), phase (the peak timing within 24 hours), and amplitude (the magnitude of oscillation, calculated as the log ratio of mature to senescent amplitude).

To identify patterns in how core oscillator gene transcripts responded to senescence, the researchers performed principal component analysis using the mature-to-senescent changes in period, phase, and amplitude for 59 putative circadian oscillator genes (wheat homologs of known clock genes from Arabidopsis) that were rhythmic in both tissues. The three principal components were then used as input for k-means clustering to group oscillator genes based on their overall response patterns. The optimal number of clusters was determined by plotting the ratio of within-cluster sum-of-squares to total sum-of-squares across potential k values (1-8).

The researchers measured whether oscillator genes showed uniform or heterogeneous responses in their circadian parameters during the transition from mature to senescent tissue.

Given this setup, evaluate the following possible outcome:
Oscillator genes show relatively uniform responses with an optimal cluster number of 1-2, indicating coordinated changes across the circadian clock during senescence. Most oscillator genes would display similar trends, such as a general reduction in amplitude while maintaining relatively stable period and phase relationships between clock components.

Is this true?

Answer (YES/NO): NO